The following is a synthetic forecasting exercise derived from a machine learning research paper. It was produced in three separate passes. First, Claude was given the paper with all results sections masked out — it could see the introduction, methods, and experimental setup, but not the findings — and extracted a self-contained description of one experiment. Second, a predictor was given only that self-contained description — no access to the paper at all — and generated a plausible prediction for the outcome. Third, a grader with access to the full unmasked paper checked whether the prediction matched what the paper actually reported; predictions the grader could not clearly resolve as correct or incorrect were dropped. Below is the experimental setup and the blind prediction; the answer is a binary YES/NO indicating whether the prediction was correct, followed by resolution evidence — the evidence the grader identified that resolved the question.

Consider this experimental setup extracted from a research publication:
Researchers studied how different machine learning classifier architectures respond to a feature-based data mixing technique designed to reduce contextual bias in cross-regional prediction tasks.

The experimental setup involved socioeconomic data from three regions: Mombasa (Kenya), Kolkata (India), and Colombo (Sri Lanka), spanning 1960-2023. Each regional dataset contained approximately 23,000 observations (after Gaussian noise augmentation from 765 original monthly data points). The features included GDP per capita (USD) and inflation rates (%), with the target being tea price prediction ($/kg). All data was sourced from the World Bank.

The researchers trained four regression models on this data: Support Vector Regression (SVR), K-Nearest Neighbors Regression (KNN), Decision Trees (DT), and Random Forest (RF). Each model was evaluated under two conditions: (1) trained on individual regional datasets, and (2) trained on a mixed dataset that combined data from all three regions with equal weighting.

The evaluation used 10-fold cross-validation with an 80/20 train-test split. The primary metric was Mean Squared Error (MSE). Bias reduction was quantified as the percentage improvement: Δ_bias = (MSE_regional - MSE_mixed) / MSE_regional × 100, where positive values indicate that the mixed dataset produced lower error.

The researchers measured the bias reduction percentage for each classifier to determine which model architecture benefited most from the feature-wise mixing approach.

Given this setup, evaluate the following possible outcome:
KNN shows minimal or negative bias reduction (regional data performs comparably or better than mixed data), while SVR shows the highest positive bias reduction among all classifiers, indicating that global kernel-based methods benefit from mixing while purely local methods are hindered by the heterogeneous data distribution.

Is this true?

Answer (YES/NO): NO